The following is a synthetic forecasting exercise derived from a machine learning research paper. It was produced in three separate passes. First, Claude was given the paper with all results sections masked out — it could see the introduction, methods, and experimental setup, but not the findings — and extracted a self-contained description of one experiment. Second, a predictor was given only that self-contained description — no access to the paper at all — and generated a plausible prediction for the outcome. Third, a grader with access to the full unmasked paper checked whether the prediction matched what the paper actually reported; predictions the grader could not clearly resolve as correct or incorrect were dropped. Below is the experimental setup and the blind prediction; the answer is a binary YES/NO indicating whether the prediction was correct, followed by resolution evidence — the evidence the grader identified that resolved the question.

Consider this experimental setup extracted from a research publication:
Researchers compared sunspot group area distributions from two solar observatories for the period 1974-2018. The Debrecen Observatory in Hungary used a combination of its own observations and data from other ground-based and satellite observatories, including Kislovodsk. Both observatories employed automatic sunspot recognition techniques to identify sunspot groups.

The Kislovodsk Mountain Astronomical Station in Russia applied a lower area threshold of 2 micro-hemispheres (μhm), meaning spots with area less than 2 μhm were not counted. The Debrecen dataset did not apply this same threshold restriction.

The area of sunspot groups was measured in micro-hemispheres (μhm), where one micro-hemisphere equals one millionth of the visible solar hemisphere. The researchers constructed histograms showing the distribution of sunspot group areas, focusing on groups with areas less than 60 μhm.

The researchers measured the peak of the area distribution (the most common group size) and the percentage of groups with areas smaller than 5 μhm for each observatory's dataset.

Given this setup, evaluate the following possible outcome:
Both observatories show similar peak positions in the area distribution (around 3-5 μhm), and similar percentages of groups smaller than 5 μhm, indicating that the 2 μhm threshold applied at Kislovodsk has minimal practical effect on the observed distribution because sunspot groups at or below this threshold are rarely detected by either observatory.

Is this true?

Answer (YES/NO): NO